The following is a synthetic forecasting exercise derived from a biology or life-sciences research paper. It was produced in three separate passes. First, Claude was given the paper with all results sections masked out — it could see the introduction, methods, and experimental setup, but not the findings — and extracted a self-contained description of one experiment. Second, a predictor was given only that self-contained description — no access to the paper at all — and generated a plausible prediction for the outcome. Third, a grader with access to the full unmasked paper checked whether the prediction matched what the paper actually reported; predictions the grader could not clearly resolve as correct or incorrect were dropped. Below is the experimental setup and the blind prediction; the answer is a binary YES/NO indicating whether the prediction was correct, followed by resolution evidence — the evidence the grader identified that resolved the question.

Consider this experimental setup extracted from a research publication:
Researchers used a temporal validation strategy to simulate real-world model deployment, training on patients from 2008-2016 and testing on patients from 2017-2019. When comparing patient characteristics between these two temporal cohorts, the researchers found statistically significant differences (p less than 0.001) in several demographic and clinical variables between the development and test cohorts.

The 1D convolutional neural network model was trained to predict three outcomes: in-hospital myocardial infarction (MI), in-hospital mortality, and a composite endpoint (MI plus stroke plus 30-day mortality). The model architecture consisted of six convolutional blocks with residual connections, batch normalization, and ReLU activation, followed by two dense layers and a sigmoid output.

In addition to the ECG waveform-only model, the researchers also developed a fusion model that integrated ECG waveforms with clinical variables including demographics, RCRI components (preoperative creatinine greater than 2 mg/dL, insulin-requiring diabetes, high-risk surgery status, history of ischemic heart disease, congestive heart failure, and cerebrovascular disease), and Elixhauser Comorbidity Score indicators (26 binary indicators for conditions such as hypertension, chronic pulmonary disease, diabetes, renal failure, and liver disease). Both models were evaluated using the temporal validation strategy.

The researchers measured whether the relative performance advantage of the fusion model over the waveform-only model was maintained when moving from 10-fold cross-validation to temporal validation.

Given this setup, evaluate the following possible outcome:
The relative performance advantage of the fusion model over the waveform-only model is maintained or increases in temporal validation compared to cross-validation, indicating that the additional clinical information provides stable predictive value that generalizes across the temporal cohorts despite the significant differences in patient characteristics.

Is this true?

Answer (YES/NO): YES